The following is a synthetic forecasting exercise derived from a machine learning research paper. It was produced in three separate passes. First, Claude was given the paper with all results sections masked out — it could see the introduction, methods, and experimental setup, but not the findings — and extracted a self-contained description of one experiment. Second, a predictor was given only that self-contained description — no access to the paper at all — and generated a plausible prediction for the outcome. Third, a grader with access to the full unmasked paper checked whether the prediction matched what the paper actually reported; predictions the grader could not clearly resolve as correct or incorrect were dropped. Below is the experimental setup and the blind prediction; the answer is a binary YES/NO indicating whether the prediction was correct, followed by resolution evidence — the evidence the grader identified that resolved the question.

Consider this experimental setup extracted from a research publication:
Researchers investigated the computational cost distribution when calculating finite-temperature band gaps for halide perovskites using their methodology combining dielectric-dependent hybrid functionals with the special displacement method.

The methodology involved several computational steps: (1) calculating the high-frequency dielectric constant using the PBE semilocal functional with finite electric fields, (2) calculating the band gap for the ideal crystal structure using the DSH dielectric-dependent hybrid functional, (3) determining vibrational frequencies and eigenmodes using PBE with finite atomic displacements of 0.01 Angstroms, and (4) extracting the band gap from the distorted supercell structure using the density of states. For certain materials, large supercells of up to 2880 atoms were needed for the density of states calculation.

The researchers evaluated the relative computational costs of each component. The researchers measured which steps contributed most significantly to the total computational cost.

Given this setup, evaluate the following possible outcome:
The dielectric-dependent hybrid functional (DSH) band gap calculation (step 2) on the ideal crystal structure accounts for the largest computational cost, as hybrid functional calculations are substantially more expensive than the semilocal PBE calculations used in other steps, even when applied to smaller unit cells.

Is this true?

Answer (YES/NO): NO